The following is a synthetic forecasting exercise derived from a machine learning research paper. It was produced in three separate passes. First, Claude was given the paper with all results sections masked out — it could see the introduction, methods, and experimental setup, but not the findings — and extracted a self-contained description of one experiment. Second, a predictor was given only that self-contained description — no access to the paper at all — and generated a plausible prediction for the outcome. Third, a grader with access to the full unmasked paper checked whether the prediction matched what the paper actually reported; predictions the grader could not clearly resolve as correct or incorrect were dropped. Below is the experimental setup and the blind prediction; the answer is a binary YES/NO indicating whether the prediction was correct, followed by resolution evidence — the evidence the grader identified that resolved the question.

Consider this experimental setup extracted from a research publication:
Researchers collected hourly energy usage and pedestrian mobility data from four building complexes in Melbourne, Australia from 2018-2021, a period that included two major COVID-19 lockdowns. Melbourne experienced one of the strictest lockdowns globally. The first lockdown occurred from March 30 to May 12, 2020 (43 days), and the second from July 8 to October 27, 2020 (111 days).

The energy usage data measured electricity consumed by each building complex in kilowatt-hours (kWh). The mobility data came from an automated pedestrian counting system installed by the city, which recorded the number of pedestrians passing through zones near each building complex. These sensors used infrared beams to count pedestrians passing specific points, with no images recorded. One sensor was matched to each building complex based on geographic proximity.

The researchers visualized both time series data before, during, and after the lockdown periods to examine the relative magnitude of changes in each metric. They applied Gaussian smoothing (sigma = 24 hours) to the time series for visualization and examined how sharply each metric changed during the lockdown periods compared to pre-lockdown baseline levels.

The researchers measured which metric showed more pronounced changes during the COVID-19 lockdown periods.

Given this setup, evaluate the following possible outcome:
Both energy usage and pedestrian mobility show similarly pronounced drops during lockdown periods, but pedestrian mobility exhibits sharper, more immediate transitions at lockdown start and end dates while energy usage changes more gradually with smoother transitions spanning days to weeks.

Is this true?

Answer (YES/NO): NO